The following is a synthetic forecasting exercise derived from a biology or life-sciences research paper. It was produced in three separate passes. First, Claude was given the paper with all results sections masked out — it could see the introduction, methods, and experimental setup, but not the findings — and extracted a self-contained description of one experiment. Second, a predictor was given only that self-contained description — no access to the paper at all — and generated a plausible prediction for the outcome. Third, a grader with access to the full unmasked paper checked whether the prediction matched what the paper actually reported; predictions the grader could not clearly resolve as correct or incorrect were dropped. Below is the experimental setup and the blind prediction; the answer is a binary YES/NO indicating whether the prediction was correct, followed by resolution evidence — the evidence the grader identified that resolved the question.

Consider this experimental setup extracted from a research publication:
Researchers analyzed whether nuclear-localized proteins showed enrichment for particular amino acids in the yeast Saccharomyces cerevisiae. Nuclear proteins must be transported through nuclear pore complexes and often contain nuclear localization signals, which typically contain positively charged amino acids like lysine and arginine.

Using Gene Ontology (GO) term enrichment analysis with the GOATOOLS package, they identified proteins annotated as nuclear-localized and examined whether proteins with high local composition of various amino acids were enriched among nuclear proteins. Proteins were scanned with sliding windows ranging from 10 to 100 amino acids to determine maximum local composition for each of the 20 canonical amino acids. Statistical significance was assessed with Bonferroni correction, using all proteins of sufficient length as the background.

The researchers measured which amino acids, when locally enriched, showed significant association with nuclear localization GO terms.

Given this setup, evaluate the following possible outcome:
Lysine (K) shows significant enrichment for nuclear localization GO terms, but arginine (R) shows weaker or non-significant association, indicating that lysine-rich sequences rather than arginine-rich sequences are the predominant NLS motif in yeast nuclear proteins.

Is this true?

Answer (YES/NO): YES